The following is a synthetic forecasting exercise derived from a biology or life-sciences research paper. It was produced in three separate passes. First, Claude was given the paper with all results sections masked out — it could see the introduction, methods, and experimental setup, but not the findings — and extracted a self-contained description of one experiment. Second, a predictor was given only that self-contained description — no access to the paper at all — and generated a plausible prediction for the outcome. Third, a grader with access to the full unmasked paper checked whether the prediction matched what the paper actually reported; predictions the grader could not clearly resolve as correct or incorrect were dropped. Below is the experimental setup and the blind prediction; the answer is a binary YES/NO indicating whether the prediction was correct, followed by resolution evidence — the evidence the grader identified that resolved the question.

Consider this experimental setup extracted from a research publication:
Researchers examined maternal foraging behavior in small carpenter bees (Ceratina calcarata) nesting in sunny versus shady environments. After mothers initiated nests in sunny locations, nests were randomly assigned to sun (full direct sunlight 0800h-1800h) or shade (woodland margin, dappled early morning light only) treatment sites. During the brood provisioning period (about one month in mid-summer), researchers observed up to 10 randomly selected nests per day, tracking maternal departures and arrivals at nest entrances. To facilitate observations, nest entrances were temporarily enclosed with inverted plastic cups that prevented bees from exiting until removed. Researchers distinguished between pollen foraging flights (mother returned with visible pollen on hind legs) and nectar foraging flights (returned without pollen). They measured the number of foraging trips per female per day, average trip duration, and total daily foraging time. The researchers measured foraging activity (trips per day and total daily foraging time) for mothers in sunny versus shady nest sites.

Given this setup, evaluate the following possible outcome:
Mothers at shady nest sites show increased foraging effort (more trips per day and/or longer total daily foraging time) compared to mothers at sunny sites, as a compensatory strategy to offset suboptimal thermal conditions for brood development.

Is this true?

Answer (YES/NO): NO